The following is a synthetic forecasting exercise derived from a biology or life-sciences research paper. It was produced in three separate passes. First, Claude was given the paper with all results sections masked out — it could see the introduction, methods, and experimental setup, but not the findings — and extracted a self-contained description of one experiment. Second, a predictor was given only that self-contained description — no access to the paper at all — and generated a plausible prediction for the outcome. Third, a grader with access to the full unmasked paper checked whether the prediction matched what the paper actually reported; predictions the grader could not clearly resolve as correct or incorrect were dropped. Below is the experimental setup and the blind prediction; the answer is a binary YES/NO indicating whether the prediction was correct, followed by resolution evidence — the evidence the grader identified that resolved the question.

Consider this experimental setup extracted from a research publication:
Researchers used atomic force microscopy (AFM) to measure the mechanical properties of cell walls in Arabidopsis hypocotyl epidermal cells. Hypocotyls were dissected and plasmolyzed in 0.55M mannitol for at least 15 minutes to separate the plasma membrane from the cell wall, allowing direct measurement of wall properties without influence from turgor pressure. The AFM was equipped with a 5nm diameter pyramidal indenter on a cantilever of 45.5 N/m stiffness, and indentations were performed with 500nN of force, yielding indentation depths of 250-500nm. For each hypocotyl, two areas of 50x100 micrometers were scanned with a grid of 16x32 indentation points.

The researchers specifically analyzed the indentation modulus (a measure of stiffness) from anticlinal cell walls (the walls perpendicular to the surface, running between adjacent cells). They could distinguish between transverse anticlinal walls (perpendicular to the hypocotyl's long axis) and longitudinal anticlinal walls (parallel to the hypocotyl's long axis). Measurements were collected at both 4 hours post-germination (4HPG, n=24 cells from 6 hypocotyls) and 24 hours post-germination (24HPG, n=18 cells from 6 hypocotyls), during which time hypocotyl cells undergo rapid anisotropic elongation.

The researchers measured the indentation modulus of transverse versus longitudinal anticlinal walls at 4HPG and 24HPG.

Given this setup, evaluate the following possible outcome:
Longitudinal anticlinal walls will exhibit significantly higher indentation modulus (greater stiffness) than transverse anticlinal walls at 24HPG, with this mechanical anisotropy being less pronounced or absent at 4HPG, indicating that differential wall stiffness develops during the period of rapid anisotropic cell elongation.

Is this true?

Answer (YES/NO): NO